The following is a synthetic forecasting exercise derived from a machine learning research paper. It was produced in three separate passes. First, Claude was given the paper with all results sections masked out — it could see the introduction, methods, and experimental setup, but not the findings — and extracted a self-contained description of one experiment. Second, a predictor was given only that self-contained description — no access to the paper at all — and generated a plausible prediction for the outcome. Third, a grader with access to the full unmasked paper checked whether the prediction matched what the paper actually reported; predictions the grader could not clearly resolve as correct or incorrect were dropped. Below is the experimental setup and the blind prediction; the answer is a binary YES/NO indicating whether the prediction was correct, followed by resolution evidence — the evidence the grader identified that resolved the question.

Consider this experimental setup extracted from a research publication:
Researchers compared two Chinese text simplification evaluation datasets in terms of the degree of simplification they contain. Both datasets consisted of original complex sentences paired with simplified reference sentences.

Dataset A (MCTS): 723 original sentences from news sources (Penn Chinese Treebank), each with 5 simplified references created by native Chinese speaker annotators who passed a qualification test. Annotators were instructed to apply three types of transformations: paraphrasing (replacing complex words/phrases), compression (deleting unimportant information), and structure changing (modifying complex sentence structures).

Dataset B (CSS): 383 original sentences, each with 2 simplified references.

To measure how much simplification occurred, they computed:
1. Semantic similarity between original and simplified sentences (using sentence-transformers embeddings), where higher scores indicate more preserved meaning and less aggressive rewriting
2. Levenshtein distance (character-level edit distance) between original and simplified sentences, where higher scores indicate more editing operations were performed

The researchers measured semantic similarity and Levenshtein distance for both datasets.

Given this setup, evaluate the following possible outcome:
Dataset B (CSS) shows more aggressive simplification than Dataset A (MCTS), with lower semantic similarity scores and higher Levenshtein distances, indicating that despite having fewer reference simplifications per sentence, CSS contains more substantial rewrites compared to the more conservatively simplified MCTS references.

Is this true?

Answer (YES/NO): NO